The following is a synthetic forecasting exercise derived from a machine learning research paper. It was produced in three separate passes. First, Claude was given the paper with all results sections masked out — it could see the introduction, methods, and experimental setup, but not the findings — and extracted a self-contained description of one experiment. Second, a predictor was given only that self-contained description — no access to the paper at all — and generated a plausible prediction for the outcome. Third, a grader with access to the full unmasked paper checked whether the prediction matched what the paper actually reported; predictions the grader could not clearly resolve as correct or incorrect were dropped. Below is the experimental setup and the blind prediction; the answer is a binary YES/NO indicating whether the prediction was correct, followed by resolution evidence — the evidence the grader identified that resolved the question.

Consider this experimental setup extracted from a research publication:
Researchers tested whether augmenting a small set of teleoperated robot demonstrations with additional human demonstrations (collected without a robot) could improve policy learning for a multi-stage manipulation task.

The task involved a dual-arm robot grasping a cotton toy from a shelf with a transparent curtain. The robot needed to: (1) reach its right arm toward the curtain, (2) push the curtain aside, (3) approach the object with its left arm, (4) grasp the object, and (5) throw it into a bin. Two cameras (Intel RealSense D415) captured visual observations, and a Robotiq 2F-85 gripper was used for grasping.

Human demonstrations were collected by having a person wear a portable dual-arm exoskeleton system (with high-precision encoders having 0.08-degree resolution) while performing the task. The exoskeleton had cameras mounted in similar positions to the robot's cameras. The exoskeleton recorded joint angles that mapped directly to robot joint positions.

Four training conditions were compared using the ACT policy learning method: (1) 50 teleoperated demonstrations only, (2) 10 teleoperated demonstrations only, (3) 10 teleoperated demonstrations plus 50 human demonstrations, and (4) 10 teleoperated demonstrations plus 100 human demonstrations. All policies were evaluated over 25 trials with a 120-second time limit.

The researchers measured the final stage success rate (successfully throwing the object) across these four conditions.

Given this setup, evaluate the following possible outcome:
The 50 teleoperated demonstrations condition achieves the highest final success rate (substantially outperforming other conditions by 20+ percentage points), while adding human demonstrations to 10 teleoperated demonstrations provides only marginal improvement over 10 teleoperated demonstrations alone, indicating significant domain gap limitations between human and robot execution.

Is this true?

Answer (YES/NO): NO